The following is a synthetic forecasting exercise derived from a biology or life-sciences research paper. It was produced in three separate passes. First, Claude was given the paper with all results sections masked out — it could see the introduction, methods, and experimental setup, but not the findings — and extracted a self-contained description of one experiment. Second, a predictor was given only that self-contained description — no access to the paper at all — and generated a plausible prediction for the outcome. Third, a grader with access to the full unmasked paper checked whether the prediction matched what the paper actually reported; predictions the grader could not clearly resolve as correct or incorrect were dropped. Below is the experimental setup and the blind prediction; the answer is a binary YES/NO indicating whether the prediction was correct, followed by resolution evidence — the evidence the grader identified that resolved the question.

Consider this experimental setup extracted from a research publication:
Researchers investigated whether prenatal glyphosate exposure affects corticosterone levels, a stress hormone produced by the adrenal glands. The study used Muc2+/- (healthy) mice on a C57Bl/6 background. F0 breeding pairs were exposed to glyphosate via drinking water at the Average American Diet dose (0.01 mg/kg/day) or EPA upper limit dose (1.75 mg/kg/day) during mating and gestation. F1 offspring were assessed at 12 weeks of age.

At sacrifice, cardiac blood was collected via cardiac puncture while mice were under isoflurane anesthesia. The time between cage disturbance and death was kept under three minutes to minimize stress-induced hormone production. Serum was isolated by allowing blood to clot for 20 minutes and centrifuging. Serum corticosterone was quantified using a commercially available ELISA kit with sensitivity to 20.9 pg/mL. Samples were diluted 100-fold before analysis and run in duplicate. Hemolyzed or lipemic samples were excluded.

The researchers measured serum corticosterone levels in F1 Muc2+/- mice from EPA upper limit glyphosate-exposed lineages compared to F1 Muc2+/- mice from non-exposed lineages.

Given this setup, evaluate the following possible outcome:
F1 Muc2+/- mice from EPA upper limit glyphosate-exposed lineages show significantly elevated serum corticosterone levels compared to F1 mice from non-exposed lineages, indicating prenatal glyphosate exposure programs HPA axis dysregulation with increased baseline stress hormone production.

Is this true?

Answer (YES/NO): NO